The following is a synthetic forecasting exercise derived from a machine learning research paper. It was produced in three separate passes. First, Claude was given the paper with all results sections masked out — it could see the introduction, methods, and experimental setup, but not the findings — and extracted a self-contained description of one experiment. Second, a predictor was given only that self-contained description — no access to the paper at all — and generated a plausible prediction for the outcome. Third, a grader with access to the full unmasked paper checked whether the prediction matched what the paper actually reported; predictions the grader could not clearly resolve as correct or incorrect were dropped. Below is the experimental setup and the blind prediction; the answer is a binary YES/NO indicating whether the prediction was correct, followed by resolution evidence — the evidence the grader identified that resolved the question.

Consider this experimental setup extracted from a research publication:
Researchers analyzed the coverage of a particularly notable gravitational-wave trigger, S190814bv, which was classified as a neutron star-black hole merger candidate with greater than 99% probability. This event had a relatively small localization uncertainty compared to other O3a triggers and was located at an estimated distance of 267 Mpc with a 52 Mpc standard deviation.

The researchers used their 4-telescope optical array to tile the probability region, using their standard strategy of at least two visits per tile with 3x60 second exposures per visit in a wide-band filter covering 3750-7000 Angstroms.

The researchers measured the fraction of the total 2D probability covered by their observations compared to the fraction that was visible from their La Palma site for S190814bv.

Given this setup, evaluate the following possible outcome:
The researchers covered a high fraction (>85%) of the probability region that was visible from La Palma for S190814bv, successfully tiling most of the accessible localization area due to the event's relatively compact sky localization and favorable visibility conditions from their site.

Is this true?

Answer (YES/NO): YES